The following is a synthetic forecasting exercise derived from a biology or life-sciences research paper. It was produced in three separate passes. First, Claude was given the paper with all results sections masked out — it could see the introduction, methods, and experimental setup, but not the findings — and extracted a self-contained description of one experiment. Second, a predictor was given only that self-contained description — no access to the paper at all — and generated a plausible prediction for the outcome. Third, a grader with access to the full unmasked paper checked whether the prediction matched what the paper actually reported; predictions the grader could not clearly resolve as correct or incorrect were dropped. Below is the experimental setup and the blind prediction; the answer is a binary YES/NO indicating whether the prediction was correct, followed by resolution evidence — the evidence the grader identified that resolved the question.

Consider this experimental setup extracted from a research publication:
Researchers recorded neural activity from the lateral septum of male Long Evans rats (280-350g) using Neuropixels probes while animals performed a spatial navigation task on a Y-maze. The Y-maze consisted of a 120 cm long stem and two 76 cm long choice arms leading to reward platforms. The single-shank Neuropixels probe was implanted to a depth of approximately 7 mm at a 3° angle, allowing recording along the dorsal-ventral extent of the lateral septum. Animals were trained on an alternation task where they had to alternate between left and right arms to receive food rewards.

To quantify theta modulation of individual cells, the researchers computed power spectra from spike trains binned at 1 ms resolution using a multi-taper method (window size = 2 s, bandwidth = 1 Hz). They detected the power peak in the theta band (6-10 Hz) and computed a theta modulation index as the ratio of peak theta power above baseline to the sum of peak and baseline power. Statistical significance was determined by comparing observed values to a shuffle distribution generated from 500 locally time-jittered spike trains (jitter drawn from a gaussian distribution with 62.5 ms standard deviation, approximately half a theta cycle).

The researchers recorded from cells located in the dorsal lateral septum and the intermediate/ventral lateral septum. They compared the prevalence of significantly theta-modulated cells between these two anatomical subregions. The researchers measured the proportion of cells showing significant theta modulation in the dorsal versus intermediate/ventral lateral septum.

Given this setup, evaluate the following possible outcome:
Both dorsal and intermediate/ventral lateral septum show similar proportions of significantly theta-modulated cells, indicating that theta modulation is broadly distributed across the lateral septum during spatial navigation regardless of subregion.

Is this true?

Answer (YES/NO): YES